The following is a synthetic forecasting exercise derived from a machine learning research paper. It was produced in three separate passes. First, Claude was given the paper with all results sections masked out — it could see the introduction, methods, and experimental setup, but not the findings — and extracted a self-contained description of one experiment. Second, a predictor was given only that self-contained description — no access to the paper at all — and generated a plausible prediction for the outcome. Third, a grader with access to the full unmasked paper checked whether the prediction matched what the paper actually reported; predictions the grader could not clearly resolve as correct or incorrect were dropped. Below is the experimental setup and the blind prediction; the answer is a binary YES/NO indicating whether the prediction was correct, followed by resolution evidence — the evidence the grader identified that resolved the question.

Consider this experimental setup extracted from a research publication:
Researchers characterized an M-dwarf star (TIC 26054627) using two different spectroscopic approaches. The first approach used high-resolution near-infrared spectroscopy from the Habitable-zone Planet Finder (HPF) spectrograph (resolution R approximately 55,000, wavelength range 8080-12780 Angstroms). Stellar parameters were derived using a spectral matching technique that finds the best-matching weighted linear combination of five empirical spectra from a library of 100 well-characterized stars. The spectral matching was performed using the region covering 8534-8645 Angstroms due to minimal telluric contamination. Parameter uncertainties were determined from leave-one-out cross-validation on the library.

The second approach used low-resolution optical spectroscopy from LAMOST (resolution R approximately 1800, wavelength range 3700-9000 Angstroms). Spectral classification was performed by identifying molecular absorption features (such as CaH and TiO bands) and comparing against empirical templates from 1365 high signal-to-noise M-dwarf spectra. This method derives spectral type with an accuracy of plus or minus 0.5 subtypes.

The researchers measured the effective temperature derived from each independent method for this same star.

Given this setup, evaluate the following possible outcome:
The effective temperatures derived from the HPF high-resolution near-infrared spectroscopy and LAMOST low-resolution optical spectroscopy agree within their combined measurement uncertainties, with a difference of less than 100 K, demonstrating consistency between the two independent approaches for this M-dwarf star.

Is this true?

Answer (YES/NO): YES